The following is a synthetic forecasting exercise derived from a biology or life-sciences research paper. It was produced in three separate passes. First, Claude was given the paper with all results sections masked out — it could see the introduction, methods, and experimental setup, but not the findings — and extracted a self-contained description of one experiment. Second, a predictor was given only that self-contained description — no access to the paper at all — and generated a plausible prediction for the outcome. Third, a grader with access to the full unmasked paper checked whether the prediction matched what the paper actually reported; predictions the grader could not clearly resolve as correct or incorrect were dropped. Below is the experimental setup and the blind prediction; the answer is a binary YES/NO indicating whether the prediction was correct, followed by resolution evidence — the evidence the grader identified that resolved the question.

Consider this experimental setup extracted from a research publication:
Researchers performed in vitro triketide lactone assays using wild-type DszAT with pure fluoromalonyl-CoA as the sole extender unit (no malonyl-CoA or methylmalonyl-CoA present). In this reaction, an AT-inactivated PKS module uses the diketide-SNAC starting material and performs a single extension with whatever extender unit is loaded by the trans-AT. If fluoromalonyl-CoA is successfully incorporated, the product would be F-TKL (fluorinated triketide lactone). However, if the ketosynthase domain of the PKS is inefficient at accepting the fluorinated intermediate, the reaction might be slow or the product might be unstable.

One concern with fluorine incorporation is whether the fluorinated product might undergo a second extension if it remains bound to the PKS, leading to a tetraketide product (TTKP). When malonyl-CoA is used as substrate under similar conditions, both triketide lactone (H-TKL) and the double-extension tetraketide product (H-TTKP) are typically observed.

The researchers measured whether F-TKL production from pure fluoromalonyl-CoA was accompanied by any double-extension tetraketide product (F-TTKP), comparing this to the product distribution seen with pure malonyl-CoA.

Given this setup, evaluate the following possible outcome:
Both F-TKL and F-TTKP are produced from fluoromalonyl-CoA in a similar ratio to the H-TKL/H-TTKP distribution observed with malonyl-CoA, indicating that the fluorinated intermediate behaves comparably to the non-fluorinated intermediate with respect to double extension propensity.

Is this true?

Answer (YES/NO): NO